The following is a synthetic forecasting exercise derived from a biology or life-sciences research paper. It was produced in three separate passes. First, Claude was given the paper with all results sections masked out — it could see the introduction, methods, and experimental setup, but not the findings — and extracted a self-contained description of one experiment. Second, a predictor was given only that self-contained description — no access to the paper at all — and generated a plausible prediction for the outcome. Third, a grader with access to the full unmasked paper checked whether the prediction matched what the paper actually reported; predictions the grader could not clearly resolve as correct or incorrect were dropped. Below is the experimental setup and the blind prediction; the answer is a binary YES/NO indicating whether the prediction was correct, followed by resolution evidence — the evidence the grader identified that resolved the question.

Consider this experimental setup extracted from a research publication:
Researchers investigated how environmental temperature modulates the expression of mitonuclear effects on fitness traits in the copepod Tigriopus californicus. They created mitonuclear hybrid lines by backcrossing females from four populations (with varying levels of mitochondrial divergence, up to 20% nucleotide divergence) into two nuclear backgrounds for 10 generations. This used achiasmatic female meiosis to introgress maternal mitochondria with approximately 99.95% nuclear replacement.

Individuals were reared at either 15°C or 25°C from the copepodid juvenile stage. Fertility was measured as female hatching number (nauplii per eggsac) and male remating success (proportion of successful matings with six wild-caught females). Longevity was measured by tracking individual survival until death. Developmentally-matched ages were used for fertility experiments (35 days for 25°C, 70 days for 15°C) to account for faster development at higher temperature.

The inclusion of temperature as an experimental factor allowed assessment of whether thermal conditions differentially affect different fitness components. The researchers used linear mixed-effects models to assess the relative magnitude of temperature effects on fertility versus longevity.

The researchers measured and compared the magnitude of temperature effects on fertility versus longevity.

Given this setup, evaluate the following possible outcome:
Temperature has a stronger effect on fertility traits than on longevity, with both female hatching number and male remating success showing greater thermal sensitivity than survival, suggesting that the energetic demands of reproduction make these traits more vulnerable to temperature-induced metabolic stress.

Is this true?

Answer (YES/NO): NO